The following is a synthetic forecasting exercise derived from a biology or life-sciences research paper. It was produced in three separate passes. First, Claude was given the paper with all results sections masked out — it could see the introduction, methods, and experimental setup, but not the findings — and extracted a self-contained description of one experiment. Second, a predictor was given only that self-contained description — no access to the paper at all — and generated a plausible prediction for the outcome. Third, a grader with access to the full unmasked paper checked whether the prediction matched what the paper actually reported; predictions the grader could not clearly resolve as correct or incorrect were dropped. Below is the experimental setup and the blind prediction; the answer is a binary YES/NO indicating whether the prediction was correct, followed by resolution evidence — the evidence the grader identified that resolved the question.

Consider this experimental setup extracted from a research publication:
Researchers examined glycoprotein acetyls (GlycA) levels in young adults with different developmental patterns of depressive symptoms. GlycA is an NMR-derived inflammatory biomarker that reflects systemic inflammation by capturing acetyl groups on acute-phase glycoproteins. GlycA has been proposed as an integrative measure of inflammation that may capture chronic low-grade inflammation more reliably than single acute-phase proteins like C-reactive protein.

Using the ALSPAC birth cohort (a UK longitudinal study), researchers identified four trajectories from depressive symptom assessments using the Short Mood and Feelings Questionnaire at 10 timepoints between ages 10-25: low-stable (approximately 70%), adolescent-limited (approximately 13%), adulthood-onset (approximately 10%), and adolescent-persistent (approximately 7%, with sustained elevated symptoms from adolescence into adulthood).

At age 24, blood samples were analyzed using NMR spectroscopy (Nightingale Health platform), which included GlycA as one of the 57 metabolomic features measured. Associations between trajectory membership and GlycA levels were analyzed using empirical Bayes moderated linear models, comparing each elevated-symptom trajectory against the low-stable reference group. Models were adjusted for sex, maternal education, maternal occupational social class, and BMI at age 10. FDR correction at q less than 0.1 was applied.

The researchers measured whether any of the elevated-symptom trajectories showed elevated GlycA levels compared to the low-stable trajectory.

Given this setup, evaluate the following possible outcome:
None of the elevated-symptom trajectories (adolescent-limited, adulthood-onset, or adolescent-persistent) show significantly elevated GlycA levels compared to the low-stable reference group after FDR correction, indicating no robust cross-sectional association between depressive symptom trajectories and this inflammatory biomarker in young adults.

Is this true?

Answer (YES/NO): YES